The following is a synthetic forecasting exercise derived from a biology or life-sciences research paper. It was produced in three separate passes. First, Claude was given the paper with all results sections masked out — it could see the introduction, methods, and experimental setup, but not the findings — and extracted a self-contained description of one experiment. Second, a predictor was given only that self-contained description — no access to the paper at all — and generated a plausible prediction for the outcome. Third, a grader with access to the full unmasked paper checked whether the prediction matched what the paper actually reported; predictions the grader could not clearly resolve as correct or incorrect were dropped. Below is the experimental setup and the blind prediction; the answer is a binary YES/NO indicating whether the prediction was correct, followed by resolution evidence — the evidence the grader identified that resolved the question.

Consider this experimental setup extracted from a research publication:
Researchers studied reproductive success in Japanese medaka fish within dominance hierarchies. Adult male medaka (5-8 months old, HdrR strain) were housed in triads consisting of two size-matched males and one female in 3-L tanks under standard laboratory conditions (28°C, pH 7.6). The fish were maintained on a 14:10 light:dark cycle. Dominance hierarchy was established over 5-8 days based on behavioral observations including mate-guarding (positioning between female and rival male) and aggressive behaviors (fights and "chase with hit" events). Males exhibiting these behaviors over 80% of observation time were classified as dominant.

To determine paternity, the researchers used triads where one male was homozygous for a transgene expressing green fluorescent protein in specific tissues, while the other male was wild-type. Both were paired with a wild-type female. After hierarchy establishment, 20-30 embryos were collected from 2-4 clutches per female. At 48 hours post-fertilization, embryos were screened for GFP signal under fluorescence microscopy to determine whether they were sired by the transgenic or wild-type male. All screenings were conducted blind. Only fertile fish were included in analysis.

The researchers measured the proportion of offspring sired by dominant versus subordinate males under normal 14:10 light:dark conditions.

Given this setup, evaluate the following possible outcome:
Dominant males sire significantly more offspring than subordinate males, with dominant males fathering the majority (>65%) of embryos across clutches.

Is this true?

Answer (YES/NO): NO